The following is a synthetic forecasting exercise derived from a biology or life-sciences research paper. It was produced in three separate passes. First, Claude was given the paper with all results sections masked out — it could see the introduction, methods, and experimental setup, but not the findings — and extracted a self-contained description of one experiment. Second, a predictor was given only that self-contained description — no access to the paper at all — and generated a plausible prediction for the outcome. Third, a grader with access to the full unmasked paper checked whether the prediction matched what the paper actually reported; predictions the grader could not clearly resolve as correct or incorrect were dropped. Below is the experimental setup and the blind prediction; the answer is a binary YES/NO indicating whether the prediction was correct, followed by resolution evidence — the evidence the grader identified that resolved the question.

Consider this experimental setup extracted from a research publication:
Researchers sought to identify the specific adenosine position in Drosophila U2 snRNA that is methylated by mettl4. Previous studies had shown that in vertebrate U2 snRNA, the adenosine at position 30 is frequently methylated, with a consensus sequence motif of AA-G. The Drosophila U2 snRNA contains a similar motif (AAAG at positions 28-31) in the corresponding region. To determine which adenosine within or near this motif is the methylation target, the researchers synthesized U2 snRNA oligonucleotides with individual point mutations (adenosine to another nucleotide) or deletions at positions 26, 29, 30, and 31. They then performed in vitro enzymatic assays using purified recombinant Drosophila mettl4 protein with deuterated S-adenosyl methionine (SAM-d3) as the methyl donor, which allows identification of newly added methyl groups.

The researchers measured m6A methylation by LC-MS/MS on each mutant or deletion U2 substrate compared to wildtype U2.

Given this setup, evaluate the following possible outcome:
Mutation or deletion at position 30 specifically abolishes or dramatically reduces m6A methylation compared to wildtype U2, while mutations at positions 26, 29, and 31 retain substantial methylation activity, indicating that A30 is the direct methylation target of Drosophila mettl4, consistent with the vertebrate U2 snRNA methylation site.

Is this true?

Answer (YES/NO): NO